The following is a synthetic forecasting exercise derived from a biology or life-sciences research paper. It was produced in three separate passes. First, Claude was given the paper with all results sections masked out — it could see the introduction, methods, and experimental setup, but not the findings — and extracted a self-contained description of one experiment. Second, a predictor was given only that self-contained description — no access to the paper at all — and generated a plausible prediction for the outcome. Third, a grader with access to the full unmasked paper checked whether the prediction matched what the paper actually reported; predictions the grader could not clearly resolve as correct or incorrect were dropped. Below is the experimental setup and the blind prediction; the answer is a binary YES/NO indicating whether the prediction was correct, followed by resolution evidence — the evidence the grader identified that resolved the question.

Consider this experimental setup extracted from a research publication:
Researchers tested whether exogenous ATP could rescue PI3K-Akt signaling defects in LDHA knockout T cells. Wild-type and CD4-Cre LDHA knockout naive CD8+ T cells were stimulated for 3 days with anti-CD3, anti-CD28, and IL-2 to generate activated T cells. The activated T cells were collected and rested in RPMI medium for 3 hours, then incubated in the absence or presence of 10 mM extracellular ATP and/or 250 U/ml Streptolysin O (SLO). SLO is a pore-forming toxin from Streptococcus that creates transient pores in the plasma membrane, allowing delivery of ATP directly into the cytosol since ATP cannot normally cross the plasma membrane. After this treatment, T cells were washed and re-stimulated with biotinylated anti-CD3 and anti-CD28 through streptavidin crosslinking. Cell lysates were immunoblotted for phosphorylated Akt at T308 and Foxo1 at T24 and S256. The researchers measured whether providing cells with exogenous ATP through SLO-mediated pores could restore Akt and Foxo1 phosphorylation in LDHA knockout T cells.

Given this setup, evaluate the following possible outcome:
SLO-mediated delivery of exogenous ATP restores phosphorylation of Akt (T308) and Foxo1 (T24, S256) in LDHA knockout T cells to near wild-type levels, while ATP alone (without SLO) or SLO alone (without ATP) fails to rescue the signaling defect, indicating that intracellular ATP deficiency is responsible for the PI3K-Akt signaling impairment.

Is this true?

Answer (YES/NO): YES